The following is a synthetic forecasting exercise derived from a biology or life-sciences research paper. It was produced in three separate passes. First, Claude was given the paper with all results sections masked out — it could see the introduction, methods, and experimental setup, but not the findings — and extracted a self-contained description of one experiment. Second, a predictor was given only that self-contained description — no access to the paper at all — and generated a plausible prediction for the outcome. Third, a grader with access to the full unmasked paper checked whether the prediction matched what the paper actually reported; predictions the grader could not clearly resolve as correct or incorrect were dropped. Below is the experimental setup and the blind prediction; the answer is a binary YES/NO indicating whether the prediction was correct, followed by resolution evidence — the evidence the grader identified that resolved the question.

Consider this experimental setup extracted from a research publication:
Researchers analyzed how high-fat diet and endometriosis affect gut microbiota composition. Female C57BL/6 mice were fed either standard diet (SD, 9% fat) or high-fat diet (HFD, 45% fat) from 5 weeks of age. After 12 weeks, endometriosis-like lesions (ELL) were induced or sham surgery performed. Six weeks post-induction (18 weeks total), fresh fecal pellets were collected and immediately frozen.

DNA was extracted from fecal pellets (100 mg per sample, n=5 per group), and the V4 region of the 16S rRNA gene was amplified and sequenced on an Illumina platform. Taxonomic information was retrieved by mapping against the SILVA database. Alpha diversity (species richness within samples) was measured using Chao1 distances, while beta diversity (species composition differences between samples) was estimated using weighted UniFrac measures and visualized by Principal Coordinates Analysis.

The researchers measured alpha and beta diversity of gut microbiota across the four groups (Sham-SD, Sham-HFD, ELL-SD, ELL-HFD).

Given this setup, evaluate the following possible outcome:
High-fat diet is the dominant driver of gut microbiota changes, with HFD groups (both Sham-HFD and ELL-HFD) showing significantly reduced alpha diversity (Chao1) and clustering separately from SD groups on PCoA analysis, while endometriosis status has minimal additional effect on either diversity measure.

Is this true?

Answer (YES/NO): YES